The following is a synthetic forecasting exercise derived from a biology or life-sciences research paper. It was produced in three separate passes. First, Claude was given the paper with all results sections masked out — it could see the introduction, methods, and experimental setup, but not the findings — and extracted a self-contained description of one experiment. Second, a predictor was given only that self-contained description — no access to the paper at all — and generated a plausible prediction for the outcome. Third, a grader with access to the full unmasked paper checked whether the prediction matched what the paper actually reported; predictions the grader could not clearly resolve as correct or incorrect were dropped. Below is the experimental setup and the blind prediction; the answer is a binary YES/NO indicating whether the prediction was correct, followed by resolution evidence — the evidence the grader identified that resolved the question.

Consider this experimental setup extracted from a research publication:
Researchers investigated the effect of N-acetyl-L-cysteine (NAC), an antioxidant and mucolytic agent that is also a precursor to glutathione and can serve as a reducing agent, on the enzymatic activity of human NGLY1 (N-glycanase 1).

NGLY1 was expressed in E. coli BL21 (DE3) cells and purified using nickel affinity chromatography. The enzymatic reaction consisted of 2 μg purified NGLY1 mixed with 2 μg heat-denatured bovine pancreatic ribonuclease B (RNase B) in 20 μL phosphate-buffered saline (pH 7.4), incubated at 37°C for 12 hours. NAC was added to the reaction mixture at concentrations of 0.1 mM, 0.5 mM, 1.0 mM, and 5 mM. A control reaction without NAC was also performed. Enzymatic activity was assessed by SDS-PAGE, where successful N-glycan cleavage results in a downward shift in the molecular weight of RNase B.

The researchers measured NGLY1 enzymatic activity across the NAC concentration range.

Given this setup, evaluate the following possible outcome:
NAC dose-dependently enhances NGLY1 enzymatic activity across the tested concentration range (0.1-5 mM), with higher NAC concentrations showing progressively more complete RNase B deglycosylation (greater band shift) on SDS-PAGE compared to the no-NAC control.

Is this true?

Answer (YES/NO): NO